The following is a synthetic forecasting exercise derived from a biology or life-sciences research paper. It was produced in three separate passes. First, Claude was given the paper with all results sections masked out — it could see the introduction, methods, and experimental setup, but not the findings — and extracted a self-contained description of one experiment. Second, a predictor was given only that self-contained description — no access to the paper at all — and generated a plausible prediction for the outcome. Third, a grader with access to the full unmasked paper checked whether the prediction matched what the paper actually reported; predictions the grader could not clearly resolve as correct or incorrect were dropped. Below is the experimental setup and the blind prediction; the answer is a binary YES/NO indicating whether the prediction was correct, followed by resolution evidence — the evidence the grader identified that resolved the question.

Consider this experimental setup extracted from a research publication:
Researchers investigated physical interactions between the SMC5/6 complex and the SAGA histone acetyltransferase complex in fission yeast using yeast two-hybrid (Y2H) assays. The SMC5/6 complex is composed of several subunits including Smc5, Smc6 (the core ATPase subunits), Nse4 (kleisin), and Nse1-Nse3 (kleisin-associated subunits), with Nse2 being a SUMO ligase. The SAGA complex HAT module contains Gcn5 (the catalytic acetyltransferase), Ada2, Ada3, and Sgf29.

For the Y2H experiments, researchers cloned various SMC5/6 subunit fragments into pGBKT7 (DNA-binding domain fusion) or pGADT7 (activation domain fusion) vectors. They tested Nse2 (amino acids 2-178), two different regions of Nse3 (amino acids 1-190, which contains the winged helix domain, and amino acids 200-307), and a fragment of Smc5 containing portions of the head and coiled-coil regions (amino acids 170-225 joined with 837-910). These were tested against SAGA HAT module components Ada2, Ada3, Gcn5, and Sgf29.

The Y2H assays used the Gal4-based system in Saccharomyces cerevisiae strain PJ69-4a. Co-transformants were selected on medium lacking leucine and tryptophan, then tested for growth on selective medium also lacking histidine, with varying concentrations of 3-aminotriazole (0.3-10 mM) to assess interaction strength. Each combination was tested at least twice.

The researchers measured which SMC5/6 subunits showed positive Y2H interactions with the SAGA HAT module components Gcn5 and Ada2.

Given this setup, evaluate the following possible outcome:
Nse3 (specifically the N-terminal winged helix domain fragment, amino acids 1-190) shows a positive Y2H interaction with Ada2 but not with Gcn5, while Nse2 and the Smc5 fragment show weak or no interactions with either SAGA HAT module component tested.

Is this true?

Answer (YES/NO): NO